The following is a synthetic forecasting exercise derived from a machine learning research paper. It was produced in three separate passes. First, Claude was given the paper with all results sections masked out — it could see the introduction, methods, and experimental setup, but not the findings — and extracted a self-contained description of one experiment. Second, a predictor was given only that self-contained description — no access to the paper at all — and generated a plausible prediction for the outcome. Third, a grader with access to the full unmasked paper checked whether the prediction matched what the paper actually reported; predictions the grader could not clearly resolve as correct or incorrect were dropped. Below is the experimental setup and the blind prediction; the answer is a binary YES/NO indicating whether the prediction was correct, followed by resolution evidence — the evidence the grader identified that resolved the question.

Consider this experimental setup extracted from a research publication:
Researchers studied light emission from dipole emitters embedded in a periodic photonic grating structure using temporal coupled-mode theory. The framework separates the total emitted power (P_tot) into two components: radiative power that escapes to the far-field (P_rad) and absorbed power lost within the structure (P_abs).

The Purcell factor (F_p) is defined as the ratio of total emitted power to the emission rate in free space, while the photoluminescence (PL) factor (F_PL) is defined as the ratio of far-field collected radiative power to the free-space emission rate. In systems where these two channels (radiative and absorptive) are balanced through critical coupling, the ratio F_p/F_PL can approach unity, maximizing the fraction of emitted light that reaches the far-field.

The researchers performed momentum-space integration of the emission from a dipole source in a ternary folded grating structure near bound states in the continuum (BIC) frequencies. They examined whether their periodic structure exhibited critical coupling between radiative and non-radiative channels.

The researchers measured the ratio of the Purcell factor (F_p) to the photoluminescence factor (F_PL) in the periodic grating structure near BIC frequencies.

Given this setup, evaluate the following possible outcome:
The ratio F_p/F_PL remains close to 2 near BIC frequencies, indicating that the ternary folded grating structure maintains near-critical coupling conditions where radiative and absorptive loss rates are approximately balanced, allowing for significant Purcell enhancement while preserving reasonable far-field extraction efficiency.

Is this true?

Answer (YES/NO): NO